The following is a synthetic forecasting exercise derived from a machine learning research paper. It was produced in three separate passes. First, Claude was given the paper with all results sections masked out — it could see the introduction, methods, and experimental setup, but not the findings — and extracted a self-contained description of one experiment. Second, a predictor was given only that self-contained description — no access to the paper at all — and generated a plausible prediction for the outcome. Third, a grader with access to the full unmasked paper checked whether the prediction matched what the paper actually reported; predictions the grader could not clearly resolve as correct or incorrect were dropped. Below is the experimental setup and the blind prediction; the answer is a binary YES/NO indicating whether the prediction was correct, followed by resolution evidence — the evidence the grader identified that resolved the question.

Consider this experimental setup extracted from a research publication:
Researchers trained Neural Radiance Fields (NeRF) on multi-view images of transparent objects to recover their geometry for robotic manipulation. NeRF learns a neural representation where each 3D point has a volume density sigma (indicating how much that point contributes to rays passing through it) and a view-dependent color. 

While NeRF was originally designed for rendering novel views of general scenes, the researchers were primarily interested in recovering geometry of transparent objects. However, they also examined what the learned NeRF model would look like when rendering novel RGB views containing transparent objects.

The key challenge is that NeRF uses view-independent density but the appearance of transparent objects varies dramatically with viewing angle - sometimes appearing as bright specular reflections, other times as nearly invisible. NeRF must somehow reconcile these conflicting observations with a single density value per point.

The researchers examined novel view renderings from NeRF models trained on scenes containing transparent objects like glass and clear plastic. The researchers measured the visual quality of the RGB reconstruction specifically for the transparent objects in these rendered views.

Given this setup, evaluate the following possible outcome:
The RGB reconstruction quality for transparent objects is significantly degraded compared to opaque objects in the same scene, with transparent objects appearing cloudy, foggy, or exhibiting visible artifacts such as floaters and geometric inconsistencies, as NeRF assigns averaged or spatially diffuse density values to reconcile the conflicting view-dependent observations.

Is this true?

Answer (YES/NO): YES